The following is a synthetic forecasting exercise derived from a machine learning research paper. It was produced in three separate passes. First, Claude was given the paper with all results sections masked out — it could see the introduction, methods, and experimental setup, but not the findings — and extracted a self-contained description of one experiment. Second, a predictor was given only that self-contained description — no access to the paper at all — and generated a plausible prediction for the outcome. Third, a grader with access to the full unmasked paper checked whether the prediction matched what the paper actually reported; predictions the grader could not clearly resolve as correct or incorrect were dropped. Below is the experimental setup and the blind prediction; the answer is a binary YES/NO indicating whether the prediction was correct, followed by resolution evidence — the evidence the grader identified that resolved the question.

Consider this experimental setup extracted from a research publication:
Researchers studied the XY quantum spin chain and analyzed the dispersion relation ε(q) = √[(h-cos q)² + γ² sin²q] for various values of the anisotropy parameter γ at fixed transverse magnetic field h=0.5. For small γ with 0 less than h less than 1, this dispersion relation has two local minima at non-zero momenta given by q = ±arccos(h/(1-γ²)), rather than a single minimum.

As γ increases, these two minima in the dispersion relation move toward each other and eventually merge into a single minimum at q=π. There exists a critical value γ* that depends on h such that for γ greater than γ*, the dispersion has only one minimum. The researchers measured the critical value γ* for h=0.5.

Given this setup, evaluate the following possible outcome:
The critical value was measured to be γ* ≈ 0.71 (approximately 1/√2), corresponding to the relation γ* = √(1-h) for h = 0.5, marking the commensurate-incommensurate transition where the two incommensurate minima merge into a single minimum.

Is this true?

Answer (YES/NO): YES